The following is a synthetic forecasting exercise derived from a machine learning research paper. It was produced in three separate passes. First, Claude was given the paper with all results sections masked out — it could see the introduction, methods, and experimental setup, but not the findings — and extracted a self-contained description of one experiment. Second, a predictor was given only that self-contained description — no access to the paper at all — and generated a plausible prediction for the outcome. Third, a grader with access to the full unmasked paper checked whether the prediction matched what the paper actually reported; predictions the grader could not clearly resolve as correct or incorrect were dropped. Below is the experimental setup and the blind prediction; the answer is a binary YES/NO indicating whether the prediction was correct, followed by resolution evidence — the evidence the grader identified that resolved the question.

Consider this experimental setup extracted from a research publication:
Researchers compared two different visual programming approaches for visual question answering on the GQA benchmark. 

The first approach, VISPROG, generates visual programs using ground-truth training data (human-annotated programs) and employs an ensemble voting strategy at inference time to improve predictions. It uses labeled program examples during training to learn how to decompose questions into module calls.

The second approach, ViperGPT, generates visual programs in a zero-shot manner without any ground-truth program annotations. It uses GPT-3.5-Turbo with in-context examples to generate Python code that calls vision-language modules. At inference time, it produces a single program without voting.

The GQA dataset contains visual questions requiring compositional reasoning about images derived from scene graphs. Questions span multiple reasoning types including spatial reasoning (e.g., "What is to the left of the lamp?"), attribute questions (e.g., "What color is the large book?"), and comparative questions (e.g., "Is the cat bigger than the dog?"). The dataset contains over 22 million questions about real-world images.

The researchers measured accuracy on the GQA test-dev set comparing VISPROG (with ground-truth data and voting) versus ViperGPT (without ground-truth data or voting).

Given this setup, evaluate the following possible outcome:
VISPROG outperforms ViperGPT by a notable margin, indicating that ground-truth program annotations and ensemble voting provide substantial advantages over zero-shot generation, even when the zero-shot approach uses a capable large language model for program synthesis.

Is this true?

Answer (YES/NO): NO